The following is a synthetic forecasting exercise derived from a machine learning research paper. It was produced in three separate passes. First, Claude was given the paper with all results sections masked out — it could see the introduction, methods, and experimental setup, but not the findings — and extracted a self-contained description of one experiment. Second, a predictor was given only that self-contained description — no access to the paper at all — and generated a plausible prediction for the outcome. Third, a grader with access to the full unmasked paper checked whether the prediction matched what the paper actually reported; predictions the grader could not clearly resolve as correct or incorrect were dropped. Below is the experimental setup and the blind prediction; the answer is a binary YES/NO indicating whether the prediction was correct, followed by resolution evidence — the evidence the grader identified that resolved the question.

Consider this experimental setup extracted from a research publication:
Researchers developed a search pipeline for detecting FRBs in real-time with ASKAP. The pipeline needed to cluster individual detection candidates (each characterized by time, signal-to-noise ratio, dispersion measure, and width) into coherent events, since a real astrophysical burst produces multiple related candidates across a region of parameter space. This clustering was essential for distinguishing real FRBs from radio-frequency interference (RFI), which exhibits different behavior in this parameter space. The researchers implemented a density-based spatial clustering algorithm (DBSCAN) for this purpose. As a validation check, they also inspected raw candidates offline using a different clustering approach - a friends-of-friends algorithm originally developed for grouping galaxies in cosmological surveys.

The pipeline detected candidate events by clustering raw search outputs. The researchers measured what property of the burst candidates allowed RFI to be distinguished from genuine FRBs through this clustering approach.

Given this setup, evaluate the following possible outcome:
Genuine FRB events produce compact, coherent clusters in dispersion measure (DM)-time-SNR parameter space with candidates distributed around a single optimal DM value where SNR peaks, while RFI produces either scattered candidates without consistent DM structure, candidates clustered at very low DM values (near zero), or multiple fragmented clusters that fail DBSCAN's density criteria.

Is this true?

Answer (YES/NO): NO